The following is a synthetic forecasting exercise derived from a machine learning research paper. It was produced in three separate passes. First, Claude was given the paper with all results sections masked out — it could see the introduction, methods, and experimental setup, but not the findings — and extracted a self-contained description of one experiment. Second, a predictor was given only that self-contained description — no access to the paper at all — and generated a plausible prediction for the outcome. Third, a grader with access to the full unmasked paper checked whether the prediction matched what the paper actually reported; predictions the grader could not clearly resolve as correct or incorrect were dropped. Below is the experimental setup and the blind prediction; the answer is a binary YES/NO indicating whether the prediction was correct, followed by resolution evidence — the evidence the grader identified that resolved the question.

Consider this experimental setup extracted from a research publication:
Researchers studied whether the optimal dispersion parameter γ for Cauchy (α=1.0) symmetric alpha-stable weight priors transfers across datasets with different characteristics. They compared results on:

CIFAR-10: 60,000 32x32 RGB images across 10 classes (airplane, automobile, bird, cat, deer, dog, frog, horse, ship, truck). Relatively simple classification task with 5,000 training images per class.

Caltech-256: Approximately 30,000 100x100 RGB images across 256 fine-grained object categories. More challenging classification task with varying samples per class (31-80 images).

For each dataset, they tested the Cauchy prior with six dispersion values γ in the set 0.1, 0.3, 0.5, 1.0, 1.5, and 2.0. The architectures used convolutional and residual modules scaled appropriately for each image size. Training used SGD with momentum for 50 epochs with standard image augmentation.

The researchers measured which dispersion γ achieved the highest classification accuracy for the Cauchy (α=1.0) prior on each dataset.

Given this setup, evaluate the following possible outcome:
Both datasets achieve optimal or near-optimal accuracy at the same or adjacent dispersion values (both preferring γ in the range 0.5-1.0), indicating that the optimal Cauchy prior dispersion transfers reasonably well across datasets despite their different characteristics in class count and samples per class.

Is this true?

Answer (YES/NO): NO